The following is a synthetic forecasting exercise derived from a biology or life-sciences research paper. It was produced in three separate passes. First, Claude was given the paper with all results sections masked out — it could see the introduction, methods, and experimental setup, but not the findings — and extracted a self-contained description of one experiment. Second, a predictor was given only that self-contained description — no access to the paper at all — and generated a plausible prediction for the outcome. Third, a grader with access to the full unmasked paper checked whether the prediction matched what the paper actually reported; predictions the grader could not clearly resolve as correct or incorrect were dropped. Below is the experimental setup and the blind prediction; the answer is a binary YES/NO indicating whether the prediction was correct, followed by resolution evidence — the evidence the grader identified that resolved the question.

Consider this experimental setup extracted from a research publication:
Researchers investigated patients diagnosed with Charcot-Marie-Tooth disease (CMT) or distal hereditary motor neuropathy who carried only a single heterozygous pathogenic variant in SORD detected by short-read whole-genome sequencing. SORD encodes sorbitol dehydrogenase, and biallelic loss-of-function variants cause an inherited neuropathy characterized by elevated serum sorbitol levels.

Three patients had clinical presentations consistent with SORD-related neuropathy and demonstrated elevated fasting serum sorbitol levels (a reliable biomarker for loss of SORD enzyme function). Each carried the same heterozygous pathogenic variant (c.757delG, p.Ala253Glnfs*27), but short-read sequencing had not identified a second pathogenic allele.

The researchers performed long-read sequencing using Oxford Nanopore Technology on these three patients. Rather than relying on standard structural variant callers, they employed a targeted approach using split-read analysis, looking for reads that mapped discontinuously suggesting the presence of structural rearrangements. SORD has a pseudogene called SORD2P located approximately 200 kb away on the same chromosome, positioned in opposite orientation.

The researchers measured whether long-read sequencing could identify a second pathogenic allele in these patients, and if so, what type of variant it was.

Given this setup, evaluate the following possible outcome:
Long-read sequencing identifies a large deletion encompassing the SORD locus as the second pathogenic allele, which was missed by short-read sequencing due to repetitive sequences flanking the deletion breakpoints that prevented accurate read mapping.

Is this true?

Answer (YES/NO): NO